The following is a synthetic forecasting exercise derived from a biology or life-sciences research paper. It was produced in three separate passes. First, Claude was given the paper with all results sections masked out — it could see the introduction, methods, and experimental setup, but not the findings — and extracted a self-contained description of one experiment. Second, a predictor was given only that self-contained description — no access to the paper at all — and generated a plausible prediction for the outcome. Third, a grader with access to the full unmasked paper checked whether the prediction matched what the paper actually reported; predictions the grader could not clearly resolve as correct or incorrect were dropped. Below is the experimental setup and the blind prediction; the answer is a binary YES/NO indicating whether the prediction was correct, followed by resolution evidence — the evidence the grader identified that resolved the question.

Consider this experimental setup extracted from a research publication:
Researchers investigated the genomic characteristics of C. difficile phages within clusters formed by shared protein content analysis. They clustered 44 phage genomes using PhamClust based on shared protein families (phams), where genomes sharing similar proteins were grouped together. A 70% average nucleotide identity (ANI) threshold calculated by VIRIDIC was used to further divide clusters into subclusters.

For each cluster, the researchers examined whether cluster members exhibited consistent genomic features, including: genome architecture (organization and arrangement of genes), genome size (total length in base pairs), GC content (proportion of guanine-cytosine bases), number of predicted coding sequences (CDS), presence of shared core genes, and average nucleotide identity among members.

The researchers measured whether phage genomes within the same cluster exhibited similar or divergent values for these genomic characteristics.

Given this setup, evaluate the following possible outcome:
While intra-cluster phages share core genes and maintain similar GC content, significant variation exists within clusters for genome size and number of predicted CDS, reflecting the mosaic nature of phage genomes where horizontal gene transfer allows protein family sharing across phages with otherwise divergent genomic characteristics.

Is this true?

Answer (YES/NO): NO